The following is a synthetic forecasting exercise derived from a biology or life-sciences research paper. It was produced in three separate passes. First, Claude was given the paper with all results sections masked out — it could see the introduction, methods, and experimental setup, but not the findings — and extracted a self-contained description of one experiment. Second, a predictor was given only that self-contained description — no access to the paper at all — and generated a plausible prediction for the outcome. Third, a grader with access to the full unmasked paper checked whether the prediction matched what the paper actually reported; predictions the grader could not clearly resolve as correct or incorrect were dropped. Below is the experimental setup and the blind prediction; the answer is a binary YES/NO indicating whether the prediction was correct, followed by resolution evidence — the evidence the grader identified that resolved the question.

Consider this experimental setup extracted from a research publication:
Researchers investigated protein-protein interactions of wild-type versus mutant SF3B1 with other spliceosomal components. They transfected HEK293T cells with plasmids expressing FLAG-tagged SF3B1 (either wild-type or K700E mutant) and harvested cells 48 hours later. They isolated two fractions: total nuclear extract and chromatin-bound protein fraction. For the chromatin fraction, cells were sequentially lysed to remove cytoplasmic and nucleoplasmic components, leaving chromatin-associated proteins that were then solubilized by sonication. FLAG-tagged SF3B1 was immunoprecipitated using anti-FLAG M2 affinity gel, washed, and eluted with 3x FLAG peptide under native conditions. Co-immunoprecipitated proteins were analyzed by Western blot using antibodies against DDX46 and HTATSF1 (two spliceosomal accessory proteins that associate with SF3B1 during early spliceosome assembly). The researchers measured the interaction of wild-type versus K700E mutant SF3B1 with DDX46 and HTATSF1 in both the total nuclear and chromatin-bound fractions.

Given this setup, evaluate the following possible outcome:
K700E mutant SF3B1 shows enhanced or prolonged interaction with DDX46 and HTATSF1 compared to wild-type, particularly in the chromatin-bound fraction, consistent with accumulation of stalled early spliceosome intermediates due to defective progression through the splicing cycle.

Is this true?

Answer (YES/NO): NO